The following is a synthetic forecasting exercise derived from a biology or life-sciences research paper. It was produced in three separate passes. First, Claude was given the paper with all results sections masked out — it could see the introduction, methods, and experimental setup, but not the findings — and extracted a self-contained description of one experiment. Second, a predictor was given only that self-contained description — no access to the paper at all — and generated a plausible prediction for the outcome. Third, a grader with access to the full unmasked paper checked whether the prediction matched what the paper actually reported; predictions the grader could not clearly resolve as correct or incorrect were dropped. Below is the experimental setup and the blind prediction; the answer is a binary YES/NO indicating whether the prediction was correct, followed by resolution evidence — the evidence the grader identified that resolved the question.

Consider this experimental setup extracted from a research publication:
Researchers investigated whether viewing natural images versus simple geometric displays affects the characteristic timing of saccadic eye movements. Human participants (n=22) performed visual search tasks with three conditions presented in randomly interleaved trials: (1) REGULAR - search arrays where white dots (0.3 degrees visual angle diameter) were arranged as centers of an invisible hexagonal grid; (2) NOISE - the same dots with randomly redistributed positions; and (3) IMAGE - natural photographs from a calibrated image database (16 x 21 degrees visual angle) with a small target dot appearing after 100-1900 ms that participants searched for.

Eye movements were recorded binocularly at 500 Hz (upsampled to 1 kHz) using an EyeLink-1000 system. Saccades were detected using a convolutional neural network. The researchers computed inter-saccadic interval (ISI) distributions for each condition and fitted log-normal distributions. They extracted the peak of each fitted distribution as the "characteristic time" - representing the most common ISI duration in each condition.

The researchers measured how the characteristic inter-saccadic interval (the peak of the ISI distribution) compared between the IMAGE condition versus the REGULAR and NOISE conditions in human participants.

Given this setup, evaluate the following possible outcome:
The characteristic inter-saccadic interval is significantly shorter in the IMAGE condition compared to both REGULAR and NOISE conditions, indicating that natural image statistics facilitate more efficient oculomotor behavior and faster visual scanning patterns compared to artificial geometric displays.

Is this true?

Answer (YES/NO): NO